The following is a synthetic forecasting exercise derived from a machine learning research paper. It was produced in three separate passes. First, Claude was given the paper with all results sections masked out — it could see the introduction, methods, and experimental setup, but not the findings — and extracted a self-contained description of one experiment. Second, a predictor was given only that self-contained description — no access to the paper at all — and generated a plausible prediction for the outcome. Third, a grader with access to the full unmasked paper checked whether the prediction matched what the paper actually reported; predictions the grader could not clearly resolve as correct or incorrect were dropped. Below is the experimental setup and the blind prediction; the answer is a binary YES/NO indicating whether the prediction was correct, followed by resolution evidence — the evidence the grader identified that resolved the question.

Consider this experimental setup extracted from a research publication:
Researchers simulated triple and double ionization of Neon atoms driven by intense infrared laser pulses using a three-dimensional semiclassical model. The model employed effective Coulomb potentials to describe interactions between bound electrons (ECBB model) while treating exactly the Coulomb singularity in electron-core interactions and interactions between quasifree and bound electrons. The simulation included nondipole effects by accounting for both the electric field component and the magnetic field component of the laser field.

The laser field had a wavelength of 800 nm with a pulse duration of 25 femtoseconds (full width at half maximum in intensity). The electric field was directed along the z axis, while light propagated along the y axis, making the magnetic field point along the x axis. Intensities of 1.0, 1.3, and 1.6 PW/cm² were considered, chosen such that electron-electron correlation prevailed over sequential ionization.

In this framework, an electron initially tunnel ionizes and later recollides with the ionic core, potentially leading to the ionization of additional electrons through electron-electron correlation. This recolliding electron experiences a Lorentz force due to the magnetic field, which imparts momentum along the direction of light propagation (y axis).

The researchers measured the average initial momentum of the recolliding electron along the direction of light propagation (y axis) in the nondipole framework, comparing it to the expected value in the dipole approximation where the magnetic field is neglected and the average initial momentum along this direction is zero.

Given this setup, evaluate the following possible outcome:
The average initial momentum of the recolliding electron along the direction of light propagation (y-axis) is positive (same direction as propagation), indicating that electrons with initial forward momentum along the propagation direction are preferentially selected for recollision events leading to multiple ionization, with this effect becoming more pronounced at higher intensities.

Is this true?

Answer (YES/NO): NO